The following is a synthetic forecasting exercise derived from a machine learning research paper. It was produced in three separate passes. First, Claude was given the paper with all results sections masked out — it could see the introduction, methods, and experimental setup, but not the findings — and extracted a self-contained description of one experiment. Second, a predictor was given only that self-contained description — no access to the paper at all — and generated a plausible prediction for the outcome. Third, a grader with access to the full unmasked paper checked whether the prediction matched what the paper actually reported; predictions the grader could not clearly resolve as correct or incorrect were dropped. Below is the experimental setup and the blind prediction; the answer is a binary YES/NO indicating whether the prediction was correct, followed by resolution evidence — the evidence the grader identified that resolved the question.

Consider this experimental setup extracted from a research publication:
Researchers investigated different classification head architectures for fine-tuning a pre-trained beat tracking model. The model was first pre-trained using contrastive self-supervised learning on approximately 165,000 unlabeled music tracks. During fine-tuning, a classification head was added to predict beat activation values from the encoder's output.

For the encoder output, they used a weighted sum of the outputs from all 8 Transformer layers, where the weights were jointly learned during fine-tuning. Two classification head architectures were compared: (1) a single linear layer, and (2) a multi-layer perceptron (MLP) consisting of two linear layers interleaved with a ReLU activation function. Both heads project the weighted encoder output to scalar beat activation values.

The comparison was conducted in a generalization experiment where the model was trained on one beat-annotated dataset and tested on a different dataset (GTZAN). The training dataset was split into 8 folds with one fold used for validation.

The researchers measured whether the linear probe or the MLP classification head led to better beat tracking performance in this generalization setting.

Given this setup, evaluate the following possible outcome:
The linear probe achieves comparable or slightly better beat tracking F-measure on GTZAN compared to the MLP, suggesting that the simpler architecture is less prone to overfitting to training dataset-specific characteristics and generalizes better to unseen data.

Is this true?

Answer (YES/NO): NO